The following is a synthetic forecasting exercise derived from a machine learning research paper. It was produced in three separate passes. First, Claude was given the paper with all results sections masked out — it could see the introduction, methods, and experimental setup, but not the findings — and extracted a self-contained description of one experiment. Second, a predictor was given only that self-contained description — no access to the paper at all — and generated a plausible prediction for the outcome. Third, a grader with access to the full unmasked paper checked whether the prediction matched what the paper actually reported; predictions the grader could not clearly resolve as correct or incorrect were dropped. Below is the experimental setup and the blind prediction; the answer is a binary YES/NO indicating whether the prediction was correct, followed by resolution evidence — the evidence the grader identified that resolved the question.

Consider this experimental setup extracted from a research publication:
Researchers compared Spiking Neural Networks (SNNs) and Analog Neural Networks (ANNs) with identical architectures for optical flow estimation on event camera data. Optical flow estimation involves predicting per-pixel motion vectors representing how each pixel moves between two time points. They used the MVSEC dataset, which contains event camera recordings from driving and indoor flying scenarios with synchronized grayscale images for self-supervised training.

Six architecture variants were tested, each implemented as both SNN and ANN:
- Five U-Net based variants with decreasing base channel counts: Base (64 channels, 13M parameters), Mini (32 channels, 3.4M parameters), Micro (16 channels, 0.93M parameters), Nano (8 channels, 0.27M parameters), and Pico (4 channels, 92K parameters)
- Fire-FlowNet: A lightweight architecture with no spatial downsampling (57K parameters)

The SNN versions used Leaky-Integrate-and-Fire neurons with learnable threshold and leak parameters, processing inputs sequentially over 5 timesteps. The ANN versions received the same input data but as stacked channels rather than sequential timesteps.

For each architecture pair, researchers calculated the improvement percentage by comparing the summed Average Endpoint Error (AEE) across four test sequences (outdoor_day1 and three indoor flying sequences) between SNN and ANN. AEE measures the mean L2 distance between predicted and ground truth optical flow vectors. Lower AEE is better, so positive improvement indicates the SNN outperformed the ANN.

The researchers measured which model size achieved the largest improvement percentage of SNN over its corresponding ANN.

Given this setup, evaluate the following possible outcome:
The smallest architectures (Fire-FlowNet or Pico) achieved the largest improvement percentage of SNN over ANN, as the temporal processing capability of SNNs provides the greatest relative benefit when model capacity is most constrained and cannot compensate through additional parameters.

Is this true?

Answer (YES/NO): YES